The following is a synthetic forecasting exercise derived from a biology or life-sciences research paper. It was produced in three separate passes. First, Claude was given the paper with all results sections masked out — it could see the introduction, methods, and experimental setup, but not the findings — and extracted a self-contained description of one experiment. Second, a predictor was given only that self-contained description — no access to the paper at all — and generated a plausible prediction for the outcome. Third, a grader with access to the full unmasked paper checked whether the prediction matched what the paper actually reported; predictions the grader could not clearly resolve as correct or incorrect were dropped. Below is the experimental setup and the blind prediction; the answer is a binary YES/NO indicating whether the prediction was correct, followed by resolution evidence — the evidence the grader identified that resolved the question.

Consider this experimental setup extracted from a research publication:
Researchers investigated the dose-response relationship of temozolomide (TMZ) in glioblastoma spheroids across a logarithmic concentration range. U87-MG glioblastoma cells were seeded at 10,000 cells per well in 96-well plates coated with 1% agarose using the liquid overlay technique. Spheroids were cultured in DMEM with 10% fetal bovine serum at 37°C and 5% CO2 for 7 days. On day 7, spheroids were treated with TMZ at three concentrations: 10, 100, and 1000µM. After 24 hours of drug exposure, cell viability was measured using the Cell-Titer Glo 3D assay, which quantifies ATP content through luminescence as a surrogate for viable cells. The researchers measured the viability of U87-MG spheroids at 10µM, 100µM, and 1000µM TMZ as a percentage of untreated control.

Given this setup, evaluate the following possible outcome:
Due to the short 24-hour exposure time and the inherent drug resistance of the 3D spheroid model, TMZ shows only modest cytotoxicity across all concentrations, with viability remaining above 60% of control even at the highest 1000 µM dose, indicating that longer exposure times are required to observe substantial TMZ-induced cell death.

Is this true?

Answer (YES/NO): YES